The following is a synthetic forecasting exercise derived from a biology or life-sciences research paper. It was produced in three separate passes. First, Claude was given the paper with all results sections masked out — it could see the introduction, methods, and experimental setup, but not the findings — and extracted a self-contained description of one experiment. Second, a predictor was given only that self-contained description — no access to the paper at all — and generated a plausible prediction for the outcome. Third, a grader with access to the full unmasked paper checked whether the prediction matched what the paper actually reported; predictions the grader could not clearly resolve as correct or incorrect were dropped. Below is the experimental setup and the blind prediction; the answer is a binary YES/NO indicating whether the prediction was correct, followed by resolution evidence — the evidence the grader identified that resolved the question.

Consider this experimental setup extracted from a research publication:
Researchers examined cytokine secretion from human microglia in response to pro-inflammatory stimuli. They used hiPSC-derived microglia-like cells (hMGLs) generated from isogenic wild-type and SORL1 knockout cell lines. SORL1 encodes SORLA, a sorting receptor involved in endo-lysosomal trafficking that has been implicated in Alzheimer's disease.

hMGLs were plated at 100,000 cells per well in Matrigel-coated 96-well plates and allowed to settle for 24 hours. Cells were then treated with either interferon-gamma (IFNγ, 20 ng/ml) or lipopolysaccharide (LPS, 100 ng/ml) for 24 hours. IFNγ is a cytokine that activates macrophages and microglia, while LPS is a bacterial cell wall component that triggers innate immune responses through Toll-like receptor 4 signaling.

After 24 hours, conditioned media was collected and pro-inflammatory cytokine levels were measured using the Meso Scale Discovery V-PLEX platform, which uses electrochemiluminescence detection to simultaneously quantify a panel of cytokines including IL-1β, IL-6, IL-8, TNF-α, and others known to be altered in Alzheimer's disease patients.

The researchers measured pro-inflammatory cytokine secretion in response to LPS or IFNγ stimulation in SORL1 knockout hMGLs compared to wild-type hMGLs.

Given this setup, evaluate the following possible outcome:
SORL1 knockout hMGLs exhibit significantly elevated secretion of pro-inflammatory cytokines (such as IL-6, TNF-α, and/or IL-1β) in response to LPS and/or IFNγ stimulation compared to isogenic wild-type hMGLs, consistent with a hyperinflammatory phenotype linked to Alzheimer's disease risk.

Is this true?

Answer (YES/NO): NO